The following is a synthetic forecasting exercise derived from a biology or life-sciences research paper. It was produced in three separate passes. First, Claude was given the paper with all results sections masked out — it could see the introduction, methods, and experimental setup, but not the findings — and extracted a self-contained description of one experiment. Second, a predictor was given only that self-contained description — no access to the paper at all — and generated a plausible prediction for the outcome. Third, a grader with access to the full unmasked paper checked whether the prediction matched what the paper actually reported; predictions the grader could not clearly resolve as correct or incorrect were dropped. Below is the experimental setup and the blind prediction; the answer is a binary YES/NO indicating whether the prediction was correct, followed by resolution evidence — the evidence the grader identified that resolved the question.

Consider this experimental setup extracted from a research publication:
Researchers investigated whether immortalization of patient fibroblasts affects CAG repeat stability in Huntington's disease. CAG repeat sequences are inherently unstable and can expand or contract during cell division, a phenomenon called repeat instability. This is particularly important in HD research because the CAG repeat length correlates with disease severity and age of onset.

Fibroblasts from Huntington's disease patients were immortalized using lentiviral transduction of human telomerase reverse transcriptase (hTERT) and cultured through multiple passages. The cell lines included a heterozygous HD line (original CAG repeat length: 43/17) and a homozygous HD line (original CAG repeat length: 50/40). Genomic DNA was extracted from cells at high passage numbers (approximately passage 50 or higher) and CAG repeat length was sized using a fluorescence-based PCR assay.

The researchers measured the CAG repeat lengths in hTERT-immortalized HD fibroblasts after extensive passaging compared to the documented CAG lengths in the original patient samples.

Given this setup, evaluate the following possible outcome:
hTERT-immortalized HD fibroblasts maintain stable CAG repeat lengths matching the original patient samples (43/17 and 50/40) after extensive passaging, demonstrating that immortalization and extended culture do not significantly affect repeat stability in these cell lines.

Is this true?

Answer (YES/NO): YES